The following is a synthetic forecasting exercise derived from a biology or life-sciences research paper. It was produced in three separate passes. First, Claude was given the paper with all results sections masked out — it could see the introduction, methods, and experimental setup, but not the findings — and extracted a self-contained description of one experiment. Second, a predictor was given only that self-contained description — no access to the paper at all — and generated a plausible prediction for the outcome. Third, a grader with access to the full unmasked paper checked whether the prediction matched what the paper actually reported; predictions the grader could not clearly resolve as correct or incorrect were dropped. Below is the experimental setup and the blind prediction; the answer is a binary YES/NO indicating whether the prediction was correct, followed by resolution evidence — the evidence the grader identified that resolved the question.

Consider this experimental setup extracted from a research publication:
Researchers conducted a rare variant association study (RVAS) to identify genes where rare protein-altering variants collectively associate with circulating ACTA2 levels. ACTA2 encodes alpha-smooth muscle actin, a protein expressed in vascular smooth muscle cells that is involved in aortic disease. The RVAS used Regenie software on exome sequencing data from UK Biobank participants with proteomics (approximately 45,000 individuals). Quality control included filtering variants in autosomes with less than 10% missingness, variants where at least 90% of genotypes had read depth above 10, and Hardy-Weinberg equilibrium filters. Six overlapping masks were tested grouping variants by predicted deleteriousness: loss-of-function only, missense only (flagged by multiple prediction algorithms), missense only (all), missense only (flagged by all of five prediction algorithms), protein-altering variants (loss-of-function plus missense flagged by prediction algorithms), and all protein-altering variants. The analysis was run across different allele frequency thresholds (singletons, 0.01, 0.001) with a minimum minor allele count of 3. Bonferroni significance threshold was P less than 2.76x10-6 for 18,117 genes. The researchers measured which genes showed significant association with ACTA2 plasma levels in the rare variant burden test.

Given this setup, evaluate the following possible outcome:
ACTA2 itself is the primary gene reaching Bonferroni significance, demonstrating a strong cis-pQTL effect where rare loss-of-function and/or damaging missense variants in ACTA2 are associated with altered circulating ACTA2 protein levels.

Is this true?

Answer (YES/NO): NO